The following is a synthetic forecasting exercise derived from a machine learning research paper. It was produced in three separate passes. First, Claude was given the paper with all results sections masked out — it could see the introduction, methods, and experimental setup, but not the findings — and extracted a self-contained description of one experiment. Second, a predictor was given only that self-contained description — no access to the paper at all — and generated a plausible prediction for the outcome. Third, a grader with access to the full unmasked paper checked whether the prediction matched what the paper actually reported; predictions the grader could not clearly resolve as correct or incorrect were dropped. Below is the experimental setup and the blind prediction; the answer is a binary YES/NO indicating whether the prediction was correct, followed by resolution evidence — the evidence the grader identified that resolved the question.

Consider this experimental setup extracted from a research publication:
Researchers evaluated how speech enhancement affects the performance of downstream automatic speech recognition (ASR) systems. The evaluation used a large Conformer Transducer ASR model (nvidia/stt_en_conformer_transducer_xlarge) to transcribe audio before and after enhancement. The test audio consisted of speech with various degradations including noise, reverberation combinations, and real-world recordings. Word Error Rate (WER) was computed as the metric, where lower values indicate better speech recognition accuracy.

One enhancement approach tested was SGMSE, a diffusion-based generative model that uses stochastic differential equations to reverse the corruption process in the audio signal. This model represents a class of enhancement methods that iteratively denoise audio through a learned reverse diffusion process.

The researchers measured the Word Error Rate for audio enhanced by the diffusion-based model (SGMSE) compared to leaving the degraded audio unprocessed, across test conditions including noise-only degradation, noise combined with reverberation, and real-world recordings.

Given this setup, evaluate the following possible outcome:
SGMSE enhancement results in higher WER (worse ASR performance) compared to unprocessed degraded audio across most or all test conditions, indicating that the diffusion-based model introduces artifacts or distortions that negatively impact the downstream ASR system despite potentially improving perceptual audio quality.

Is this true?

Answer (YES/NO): NO